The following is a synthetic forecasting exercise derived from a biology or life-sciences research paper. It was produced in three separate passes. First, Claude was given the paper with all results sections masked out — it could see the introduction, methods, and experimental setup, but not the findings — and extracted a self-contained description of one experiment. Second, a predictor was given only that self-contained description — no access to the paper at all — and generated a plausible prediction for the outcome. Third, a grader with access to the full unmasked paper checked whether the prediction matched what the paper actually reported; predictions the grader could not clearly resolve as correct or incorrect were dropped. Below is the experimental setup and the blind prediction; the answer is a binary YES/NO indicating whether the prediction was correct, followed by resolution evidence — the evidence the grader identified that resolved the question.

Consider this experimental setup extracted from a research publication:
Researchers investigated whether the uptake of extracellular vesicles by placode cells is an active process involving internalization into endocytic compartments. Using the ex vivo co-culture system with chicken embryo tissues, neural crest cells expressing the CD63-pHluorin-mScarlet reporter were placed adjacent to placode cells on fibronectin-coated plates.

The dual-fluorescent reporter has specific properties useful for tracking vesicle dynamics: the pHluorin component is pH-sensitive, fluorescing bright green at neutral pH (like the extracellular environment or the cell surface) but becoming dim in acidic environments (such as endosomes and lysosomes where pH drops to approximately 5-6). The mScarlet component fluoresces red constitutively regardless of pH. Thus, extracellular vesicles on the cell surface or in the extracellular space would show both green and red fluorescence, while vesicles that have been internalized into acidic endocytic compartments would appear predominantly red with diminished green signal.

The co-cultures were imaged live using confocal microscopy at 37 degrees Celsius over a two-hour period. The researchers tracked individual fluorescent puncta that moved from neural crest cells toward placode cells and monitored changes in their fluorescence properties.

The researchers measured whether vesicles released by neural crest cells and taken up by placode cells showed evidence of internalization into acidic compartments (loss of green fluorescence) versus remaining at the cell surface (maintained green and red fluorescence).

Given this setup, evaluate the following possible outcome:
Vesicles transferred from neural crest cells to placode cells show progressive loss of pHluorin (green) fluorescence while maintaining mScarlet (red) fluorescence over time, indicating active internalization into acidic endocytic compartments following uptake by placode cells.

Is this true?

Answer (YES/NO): NO